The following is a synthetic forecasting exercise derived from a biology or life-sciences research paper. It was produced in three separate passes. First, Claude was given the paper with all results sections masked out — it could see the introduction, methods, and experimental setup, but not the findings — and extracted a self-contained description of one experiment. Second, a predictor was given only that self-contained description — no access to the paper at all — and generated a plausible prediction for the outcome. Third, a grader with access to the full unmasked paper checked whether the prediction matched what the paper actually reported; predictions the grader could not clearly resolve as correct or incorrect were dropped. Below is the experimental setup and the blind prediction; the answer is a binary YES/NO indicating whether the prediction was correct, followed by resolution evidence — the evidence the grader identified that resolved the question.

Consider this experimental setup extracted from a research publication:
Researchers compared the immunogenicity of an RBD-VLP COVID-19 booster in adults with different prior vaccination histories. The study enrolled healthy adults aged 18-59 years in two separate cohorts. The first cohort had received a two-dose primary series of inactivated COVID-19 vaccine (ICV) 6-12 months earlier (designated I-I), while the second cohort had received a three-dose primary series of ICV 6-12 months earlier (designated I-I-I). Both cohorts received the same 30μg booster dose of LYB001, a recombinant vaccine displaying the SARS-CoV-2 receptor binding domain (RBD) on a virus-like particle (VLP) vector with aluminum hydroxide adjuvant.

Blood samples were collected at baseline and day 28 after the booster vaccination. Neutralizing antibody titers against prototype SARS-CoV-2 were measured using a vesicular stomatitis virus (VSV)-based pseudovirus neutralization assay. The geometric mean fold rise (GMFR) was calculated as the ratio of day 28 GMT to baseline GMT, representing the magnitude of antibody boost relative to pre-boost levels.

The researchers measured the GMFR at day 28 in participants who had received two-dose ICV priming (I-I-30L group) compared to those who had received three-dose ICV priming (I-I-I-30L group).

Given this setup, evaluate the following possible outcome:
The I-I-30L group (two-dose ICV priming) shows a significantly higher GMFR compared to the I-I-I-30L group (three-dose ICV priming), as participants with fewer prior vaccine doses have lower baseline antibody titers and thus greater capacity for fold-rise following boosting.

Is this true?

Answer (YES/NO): YES